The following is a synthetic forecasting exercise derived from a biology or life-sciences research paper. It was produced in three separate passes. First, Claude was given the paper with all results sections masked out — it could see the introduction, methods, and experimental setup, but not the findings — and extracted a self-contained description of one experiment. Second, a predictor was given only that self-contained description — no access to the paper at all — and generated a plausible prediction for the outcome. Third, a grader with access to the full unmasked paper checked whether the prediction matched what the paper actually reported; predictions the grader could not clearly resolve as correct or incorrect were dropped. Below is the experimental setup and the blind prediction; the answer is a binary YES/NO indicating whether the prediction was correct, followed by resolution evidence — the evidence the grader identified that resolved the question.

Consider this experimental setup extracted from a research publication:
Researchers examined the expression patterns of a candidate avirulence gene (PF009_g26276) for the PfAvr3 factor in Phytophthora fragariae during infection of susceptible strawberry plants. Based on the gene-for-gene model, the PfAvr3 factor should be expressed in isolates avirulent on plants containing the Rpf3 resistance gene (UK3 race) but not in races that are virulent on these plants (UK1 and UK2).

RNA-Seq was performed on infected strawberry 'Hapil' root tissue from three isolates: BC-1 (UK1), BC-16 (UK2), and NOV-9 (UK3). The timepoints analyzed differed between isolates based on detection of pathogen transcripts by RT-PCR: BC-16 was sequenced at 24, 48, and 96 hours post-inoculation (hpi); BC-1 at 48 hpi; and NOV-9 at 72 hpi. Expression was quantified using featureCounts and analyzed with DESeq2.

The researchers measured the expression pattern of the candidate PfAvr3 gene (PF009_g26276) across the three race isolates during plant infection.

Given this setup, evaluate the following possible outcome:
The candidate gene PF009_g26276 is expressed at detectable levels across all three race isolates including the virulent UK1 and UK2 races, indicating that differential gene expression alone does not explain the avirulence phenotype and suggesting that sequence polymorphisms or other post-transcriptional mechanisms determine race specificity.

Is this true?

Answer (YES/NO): NO